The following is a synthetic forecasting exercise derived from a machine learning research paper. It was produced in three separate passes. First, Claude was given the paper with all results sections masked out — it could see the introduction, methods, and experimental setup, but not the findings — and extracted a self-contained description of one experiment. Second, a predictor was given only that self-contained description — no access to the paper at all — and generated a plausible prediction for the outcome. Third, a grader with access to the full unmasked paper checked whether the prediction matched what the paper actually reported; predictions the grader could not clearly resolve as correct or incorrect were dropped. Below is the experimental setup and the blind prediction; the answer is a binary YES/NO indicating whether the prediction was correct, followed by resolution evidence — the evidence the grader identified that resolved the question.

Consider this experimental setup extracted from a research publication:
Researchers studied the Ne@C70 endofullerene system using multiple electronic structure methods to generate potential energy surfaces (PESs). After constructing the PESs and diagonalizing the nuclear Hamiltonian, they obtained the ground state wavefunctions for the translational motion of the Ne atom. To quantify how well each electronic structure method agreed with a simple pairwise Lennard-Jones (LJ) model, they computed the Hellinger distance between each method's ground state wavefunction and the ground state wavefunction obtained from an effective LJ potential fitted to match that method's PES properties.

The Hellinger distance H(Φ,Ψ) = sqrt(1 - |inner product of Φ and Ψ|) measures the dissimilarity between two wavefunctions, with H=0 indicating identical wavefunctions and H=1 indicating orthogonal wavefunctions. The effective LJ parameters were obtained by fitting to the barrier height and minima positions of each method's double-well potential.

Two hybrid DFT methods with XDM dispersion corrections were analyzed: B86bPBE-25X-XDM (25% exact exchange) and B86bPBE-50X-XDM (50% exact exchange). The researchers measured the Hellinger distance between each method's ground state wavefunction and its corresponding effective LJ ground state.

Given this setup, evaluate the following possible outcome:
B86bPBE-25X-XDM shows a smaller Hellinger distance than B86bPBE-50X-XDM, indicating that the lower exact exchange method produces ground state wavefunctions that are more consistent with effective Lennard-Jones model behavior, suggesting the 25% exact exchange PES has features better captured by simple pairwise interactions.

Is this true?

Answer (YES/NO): YES